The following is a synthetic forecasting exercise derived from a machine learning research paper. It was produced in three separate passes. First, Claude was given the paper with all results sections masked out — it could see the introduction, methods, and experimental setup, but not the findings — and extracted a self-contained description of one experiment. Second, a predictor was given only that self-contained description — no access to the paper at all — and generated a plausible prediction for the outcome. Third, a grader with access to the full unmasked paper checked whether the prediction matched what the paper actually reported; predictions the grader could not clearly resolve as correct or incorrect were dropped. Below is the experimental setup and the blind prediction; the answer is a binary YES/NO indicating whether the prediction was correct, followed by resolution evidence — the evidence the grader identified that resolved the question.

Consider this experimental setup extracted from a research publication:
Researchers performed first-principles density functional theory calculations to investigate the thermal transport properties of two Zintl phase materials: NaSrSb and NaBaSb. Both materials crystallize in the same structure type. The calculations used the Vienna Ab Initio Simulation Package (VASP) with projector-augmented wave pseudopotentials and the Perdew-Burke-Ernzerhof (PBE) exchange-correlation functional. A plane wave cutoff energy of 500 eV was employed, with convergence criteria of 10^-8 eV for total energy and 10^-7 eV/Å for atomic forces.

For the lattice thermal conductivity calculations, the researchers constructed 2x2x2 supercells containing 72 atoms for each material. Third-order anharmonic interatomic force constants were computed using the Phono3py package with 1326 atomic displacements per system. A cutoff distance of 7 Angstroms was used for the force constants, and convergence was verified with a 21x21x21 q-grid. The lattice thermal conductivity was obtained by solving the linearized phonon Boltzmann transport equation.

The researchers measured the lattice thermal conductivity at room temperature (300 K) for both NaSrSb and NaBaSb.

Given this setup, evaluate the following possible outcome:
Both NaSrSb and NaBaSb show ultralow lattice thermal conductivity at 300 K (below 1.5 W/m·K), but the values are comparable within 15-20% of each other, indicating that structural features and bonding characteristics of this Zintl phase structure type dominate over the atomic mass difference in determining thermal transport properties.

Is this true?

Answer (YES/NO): NO